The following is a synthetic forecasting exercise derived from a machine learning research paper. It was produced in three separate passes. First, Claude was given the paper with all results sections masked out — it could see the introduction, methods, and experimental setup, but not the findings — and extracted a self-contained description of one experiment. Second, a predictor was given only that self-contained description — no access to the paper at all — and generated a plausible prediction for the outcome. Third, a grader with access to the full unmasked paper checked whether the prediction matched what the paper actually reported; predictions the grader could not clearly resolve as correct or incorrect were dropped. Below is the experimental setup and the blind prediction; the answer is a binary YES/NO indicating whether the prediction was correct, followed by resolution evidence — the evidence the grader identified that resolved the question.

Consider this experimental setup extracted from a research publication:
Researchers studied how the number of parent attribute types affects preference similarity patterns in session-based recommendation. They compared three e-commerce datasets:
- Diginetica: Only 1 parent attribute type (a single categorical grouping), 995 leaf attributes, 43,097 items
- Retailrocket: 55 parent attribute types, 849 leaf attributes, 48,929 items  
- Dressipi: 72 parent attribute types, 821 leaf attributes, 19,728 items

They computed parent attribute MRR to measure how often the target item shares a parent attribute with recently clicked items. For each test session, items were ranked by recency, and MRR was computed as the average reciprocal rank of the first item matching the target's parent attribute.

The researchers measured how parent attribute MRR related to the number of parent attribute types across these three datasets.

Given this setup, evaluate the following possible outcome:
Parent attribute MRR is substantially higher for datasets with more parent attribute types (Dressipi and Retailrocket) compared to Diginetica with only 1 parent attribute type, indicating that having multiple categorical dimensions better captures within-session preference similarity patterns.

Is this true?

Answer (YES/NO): NO